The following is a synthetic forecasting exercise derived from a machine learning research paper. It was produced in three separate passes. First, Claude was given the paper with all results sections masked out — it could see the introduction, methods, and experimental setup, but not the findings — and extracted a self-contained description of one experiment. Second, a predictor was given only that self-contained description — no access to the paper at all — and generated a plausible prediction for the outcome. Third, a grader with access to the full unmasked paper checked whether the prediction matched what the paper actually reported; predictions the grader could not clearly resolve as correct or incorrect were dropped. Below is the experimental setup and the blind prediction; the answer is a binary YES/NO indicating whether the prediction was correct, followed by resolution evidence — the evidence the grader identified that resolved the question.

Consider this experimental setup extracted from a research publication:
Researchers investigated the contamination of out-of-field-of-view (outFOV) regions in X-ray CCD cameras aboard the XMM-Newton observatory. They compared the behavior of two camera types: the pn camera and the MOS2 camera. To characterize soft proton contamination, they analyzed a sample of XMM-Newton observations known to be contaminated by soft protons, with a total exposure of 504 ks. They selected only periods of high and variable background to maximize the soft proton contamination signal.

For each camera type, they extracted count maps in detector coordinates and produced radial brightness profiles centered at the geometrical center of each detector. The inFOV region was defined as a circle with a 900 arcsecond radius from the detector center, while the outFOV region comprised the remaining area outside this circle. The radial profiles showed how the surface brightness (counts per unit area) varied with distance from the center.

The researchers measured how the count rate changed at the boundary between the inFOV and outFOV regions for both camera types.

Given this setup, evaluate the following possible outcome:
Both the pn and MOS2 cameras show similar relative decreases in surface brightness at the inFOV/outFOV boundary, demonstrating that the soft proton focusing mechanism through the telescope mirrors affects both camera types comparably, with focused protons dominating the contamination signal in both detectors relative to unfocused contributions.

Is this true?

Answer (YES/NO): NO